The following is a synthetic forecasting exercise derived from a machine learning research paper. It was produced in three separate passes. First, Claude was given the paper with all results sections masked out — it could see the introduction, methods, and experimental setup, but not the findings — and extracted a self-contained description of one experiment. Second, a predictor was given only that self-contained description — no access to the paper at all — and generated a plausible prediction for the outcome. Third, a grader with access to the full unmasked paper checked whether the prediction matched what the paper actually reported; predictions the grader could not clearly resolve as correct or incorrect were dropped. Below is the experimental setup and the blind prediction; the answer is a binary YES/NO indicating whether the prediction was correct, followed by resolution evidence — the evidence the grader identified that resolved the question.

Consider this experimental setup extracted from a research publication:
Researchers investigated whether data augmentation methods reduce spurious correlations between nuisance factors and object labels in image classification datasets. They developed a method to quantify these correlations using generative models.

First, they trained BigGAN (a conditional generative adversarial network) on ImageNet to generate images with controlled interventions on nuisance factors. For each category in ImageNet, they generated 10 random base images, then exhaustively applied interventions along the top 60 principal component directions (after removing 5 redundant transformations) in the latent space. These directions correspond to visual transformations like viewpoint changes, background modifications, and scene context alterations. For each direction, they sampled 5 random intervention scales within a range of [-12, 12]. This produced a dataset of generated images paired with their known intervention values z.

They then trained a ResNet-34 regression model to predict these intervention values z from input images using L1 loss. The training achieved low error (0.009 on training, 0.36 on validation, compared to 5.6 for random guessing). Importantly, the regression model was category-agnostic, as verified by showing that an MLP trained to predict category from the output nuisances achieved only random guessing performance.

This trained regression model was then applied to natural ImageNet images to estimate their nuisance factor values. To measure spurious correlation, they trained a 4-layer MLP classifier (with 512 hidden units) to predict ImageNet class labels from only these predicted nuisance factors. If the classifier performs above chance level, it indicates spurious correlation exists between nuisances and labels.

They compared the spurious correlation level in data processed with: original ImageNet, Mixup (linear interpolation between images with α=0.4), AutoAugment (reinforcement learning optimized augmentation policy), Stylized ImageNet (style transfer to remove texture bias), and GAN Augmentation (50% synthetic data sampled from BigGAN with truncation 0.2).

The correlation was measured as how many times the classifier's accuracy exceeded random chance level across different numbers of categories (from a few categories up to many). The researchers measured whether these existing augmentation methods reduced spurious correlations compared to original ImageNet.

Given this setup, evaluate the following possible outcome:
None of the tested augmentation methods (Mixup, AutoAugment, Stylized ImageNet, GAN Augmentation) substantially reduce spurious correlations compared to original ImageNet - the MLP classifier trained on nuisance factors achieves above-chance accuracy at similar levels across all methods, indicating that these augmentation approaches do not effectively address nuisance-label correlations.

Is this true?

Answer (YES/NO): YES